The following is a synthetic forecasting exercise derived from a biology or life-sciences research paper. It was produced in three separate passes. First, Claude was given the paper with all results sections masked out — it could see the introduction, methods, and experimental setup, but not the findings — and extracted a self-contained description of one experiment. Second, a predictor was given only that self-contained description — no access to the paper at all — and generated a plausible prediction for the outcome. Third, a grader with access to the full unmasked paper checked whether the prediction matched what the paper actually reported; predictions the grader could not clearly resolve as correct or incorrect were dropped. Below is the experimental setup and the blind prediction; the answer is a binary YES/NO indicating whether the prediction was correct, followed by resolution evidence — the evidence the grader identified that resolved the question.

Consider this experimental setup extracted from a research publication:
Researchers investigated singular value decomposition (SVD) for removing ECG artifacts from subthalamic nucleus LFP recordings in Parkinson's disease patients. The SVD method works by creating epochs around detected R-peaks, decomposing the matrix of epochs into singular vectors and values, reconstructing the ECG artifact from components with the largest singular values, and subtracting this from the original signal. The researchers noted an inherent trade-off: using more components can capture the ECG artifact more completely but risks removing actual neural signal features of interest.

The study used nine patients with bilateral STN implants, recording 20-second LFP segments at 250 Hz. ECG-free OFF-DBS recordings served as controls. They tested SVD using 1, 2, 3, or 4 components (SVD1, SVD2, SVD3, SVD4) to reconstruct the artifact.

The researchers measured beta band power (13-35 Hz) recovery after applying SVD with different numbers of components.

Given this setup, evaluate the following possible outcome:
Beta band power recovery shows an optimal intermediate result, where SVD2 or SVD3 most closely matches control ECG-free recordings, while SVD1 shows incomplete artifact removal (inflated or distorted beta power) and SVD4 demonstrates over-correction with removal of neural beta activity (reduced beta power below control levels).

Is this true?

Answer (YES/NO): NO